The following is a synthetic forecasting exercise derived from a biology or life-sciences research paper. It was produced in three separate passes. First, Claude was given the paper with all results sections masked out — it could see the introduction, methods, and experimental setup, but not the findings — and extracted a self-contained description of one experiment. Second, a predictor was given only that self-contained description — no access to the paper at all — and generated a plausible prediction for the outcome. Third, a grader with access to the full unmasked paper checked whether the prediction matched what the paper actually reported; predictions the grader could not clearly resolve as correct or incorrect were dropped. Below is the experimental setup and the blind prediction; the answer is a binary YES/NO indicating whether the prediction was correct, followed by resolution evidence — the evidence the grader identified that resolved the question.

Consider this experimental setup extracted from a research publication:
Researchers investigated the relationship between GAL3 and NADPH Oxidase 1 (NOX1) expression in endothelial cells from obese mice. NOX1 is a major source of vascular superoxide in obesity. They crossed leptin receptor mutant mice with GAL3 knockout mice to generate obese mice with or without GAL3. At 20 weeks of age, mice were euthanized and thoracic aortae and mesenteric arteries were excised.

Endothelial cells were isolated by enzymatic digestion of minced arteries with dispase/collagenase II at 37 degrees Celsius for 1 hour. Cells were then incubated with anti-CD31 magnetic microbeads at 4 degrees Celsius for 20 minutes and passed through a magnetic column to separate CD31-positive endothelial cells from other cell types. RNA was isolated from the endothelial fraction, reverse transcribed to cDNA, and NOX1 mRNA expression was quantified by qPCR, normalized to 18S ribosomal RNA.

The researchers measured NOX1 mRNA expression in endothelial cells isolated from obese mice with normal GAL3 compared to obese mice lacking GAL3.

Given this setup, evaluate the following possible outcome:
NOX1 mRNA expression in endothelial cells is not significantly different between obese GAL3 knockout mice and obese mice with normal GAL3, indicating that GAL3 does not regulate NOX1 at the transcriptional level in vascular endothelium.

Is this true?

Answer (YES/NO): NO